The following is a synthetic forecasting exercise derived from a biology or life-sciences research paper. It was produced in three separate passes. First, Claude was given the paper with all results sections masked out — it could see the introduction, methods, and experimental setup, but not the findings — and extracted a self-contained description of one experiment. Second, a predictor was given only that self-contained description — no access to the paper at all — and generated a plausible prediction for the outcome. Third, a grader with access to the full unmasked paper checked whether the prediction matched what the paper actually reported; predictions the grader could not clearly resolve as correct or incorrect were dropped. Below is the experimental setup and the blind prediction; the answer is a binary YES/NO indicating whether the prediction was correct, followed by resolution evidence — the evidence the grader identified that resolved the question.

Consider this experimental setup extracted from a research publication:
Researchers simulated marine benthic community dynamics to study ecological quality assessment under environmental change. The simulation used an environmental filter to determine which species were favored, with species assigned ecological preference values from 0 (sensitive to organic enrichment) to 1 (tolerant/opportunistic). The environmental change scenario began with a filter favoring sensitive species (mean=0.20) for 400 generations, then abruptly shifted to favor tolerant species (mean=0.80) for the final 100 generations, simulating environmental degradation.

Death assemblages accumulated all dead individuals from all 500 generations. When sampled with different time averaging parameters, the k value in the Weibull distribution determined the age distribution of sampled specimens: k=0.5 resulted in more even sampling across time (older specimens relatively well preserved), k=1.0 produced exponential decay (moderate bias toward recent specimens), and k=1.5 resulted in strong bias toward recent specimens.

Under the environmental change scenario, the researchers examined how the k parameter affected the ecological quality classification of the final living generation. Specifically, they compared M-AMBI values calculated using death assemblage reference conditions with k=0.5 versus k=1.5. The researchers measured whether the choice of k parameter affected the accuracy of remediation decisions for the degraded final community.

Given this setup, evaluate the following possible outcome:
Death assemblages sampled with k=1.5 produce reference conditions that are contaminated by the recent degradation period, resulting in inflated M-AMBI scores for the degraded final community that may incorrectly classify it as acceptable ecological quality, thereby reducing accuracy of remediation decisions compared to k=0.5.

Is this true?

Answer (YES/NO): YES